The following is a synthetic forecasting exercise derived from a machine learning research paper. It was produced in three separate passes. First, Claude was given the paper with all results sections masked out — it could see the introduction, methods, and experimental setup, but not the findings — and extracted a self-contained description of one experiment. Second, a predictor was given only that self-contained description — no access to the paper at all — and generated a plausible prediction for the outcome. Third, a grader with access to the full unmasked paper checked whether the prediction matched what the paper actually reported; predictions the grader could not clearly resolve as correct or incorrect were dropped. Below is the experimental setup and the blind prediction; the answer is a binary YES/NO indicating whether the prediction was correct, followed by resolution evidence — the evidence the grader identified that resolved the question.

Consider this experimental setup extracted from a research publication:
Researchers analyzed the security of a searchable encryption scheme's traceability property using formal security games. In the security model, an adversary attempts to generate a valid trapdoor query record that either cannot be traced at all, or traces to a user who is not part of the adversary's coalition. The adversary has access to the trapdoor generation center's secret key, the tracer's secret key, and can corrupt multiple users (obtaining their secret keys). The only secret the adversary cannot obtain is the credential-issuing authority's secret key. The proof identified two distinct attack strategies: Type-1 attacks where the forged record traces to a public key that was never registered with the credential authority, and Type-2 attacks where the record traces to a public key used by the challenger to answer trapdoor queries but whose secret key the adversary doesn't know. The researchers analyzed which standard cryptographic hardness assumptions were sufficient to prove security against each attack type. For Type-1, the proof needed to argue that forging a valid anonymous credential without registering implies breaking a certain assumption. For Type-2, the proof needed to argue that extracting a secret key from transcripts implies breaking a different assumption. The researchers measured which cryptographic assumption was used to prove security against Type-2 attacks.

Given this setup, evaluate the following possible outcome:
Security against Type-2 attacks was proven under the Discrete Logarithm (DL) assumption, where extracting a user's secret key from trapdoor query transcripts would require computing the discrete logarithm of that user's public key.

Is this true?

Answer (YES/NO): YES